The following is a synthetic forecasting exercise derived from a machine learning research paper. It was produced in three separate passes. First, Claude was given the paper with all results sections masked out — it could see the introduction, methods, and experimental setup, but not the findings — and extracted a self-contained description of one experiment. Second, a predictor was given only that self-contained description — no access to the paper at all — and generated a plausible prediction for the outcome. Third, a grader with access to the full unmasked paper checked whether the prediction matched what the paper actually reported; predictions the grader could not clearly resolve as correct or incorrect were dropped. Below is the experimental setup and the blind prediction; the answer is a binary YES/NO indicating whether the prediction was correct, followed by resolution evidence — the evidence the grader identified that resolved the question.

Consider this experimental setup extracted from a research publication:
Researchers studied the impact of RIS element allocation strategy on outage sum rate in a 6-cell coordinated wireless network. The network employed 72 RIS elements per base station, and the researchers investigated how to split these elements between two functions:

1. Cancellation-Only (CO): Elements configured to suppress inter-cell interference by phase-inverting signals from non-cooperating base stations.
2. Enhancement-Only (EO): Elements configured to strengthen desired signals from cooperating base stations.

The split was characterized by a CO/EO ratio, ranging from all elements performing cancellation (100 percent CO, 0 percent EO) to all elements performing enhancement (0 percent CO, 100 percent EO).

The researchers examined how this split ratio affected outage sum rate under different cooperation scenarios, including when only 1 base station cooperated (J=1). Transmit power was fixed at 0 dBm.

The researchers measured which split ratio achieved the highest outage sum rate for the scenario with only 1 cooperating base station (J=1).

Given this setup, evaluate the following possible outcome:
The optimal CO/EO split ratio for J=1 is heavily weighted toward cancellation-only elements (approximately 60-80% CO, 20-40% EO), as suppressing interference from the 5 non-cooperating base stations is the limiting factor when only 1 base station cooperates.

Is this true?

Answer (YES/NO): NO